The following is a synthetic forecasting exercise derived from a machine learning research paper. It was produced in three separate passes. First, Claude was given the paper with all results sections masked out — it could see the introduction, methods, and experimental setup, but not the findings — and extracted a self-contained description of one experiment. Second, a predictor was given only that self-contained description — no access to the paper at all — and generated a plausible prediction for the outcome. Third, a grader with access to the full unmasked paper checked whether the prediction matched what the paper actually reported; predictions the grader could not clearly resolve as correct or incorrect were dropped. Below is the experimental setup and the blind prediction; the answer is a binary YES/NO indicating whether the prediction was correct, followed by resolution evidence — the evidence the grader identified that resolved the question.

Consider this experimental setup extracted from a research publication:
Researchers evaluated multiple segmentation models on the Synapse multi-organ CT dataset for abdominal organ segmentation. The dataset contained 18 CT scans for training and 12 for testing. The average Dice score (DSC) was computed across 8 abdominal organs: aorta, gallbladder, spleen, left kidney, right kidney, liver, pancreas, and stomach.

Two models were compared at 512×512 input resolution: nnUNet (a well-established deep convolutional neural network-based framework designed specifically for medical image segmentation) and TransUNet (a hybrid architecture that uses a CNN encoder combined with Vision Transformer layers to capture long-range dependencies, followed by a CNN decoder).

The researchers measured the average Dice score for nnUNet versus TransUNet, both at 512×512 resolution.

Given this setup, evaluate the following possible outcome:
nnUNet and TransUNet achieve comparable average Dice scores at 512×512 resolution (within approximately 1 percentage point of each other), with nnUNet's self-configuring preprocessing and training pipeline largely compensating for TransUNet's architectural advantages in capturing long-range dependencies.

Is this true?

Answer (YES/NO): NO